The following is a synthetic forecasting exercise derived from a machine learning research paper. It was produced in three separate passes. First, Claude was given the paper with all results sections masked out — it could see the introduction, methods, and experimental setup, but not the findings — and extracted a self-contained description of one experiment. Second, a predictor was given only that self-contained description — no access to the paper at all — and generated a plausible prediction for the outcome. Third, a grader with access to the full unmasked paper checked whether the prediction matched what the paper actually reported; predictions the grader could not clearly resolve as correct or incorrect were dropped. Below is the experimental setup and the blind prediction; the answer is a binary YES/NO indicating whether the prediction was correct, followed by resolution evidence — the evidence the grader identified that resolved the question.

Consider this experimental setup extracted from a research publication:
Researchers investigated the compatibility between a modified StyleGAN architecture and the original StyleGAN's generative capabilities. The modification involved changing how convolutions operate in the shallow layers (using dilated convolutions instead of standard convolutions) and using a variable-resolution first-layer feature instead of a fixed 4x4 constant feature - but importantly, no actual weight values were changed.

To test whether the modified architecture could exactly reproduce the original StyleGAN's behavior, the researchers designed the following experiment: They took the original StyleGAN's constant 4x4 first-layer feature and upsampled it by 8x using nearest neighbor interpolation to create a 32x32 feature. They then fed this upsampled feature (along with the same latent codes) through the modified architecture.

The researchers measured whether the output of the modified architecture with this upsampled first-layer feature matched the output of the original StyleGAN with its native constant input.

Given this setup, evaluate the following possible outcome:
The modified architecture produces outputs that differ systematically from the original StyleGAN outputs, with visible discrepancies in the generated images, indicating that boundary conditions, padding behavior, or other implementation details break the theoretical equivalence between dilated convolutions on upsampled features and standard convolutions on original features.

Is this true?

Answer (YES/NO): NO